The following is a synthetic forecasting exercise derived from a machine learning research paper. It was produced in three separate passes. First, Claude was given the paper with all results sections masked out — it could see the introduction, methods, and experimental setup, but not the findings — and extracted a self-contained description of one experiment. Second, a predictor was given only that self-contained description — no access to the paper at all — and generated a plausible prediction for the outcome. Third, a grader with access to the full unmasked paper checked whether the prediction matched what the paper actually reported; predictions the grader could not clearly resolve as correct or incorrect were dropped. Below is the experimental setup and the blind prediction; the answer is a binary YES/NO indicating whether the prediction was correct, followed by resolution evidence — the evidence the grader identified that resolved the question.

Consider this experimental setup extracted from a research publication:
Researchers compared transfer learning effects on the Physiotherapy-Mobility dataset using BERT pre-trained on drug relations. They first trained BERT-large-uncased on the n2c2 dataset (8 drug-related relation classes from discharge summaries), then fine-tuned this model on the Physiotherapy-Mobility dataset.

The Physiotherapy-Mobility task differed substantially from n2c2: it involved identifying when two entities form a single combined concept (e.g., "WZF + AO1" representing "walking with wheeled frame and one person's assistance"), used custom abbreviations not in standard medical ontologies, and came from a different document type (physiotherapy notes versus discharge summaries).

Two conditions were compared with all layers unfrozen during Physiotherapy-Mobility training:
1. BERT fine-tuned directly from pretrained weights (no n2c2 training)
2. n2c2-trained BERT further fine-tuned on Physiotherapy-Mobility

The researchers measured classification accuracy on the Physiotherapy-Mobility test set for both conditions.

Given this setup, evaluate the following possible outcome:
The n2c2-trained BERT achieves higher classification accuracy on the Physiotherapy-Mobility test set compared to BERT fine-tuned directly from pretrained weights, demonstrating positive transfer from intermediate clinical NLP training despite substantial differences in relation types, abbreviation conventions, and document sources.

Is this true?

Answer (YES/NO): YES